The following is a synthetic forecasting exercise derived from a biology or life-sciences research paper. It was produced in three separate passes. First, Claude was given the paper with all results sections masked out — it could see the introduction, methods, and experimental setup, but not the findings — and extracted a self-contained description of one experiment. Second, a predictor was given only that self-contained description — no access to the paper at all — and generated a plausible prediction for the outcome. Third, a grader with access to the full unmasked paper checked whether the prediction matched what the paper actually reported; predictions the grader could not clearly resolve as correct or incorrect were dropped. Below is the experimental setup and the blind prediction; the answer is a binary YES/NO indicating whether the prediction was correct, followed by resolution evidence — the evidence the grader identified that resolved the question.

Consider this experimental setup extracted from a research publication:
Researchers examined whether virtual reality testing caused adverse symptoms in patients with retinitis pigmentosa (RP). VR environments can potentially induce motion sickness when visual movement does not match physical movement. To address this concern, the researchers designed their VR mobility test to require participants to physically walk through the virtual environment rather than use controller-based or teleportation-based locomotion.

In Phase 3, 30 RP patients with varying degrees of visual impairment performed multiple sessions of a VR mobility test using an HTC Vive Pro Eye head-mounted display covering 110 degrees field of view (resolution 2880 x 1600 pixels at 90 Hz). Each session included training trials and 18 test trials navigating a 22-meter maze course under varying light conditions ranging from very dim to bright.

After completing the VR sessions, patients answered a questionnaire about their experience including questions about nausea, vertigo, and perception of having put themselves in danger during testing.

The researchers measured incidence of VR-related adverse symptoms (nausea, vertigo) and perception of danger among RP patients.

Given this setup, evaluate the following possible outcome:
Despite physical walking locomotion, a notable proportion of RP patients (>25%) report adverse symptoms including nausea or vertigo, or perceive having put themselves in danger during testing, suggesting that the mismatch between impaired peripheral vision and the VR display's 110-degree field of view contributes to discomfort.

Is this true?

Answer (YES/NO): NO